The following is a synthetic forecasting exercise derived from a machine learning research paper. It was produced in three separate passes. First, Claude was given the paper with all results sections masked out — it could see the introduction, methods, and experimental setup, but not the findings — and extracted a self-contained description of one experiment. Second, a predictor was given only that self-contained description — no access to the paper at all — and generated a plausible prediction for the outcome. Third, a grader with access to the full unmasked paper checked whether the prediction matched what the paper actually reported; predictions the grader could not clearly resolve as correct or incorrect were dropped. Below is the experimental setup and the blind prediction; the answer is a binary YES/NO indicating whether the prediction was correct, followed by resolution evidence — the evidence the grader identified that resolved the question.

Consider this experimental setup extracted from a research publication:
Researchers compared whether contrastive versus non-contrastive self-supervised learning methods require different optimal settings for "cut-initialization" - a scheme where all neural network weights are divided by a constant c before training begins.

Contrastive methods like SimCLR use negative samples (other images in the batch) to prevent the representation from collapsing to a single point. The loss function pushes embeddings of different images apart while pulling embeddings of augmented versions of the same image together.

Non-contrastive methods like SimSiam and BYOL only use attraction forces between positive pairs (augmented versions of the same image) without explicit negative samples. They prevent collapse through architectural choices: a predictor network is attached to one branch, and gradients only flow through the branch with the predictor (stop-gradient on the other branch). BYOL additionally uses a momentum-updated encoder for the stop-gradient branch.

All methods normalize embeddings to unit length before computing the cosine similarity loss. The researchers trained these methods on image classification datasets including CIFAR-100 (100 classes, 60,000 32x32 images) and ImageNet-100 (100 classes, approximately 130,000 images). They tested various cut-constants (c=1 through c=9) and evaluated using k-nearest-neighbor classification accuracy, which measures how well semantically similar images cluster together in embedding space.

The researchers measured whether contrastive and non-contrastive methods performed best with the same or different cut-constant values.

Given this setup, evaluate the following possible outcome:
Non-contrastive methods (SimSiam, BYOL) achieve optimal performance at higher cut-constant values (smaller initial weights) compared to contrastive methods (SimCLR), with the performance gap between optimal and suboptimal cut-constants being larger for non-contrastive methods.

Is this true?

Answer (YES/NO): YES